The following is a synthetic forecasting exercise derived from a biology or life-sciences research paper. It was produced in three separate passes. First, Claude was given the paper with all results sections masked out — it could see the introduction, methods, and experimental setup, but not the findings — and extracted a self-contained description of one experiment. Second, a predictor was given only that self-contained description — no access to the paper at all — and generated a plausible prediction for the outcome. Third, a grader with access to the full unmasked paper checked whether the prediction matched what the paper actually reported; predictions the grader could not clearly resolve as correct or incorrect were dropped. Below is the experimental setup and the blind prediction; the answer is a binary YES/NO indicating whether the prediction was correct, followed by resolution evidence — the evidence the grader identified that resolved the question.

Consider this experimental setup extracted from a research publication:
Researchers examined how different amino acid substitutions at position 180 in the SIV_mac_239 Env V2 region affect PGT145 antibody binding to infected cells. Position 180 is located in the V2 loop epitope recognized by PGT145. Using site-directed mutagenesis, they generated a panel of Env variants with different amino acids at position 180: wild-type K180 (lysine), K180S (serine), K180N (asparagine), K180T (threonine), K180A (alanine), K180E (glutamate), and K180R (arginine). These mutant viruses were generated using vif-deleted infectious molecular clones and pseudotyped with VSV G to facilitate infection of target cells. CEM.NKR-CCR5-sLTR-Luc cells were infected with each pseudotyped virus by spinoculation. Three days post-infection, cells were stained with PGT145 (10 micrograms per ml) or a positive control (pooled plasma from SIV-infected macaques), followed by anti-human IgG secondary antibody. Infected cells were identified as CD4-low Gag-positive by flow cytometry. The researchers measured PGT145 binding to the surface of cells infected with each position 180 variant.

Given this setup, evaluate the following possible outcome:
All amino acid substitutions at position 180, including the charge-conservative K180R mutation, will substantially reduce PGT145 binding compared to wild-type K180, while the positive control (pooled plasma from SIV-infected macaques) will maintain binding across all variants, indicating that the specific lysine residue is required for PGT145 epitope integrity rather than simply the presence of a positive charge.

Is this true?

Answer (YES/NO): NO